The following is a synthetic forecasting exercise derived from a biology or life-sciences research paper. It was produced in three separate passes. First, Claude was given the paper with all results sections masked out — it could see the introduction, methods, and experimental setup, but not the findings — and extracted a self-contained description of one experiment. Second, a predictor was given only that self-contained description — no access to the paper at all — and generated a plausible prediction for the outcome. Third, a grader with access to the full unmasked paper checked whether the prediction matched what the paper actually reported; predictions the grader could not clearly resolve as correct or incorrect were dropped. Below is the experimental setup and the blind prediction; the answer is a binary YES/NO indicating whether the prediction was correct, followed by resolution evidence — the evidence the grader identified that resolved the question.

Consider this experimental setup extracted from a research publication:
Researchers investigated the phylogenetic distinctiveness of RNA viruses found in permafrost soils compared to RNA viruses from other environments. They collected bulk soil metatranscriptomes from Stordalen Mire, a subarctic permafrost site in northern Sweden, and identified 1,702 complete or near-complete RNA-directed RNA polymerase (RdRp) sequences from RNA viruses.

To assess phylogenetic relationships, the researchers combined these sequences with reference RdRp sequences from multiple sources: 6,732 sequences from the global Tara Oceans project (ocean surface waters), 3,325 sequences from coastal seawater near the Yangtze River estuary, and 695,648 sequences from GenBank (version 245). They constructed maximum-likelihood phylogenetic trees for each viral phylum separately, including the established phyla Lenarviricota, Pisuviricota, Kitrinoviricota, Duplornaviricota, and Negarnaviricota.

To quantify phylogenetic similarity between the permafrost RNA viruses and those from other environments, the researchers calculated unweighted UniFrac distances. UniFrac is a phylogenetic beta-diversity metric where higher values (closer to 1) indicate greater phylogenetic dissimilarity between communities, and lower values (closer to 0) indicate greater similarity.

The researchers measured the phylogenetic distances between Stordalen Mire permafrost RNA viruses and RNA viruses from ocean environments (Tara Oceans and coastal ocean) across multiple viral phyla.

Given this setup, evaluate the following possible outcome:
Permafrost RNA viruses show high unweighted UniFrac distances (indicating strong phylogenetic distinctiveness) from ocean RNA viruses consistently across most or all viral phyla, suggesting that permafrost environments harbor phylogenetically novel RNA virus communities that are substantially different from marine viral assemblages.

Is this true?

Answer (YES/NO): YES